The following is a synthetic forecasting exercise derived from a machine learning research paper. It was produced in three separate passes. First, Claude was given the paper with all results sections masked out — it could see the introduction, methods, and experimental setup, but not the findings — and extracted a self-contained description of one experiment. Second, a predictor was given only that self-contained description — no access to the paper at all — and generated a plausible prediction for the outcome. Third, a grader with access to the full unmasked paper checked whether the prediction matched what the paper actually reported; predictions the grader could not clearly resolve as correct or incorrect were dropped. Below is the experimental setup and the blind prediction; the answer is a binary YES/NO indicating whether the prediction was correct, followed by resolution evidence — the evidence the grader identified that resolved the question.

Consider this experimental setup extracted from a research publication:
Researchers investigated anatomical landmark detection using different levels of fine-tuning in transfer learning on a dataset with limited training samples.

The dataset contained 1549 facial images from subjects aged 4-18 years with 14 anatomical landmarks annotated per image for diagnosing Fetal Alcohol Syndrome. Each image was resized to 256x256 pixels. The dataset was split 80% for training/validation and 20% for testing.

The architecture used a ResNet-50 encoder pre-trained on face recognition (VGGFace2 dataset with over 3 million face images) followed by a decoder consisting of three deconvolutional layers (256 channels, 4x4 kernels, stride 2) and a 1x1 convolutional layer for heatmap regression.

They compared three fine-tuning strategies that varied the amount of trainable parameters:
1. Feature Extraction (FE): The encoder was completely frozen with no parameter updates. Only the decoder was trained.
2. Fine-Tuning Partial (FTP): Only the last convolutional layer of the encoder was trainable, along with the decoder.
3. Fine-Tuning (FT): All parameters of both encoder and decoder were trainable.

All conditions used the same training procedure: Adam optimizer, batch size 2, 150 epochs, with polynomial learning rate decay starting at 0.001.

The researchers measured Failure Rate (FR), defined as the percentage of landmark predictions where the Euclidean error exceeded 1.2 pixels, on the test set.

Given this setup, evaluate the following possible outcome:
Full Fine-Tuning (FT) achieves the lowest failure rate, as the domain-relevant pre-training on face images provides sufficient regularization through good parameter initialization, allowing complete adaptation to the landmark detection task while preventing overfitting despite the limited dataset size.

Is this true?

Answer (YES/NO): YES